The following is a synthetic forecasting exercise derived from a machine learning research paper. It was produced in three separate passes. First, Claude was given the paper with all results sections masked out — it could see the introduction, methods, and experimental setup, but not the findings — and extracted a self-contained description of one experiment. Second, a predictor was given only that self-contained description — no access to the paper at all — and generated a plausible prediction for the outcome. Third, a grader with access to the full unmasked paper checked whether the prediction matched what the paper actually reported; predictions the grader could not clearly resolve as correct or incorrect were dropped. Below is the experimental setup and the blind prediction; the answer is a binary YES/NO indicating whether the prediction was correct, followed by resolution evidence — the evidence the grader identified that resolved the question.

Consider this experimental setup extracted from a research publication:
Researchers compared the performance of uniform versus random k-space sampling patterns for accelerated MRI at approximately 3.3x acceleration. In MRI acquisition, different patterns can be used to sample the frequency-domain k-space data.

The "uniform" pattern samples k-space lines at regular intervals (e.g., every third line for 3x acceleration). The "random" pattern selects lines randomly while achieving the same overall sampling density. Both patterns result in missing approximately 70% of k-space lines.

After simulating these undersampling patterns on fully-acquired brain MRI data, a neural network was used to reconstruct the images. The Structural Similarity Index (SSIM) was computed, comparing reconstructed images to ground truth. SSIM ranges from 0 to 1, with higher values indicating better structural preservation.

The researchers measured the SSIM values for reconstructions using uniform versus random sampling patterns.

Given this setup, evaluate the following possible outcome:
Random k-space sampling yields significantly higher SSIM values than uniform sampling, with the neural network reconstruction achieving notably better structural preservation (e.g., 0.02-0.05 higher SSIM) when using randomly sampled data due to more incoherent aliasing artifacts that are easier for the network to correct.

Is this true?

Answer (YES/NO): NO